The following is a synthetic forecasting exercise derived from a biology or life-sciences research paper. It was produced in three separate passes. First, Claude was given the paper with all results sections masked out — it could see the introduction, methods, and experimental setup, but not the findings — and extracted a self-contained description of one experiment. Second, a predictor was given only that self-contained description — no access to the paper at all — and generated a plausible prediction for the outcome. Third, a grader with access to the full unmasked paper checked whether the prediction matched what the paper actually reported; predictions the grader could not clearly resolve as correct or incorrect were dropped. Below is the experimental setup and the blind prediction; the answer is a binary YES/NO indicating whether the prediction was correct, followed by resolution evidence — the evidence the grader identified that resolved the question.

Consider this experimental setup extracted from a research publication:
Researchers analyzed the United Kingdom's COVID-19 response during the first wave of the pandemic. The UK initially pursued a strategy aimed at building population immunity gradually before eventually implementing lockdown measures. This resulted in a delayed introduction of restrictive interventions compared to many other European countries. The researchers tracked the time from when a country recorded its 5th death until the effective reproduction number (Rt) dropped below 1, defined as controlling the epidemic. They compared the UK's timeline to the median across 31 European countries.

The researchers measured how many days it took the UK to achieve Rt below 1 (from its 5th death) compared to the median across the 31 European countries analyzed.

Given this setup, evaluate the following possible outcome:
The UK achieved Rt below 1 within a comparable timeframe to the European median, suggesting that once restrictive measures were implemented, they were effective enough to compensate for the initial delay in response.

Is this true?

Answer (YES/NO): NO